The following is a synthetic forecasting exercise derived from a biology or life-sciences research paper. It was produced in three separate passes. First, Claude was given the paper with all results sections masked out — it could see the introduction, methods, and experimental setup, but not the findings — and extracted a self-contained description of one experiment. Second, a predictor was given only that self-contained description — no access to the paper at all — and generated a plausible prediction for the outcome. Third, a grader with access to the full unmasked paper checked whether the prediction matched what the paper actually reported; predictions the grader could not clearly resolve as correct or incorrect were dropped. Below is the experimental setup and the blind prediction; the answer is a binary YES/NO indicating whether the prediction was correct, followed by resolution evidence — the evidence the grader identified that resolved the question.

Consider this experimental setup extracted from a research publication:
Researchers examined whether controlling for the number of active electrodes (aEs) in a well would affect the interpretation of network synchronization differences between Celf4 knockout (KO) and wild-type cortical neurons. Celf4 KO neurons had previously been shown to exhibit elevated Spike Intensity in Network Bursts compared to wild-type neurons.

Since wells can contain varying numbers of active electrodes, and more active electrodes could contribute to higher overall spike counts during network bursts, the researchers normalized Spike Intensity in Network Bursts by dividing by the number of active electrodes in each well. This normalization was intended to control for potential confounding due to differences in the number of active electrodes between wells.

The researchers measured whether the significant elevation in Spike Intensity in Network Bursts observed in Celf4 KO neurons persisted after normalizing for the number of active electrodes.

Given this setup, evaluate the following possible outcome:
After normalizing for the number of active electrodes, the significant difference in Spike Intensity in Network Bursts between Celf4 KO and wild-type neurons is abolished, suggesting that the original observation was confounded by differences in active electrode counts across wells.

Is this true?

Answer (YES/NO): NO